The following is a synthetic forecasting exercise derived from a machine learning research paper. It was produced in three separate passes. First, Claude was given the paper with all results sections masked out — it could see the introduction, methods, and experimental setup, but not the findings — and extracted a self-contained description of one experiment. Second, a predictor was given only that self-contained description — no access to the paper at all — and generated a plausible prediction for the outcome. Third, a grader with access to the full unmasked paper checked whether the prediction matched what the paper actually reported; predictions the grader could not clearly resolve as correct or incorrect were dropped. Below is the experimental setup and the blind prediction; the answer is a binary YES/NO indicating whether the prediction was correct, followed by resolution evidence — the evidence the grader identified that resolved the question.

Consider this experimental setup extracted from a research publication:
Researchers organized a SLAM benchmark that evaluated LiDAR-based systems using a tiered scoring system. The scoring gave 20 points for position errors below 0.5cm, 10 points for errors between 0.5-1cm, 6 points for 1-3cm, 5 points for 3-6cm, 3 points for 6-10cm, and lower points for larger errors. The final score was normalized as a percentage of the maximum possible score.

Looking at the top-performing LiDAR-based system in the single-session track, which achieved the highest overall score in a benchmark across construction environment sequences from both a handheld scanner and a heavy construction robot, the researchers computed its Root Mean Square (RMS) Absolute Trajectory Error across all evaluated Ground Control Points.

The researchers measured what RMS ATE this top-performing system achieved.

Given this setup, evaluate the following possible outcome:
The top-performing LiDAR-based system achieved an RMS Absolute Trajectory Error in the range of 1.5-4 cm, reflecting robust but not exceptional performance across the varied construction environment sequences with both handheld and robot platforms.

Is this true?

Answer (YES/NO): YES